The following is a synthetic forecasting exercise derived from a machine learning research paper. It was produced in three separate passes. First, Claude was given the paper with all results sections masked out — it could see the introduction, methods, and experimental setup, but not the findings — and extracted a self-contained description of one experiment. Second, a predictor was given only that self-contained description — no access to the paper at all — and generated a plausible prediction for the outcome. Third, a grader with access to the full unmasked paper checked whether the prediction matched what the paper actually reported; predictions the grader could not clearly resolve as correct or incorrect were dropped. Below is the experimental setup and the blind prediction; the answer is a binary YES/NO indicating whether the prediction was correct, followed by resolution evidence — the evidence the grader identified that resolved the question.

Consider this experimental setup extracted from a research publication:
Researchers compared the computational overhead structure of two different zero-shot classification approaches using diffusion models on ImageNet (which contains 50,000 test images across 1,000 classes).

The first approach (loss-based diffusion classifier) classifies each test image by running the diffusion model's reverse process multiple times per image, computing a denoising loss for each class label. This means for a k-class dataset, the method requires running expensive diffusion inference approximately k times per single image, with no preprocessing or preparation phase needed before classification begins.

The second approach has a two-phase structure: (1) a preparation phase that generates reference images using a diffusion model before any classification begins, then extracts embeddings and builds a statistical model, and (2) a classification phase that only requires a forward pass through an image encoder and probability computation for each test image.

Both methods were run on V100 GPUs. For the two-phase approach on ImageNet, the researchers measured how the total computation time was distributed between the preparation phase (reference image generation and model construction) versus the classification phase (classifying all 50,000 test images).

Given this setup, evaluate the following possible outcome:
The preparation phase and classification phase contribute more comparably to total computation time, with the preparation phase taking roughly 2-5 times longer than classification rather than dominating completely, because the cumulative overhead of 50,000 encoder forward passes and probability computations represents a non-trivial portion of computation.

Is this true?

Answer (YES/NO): NO